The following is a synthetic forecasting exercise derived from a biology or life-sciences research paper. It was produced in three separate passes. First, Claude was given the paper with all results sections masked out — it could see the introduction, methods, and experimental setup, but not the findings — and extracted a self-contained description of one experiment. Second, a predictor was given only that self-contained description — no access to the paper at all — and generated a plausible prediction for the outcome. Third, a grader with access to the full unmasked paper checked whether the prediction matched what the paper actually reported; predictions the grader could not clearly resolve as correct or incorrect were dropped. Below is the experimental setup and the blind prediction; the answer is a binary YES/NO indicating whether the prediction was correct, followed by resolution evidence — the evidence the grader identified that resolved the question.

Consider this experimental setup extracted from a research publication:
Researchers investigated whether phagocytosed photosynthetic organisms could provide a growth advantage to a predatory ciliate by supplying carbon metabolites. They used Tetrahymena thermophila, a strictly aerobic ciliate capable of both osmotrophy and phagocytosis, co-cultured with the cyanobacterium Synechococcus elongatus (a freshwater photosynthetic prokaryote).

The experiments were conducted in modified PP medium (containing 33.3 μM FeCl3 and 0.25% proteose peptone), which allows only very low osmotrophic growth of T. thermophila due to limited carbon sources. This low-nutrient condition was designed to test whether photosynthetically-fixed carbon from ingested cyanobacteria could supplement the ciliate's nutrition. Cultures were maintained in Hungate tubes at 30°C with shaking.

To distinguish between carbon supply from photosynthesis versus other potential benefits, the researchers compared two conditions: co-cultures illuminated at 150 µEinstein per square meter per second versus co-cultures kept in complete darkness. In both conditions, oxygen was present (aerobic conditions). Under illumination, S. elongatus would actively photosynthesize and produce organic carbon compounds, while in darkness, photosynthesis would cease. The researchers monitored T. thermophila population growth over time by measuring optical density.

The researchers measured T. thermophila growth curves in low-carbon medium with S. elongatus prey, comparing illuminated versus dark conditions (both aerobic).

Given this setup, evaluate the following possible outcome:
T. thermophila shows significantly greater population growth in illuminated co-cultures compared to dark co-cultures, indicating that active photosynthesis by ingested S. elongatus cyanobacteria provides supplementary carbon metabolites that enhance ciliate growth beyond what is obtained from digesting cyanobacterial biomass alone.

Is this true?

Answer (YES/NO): YES